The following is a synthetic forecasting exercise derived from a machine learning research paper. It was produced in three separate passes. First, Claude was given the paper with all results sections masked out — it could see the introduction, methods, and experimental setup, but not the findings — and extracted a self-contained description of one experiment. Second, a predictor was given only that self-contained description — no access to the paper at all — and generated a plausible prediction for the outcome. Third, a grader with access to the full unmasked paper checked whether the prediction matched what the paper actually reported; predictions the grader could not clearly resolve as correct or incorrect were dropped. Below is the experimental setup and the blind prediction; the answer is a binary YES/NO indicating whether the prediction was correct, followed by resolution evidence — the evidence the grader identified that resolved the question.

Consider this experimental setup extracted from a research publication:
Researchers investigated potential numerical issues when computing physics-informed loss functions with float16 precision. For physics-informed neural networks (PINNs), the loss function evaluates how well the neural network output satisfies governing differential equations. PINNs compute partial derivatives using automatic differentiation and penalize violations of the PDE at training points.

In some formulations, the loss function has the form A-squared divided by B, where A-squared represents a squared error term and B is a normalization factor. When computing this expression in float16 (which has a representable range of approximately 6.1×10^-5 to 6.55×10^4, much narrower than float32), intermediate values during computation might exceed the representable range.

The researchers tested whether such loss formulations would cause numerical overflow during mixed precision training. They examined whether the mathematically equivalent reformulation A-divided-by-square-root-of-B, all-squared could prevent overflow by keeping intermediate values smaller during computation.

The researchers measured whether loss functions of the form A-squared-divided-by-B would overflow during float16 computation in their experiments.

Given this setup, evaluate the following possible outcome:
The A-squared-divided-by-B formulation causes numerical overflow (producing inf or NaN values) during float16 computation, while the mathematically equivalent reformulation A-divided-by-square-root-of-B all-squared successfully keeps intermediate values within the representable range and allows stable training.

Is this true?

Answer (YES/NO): YES